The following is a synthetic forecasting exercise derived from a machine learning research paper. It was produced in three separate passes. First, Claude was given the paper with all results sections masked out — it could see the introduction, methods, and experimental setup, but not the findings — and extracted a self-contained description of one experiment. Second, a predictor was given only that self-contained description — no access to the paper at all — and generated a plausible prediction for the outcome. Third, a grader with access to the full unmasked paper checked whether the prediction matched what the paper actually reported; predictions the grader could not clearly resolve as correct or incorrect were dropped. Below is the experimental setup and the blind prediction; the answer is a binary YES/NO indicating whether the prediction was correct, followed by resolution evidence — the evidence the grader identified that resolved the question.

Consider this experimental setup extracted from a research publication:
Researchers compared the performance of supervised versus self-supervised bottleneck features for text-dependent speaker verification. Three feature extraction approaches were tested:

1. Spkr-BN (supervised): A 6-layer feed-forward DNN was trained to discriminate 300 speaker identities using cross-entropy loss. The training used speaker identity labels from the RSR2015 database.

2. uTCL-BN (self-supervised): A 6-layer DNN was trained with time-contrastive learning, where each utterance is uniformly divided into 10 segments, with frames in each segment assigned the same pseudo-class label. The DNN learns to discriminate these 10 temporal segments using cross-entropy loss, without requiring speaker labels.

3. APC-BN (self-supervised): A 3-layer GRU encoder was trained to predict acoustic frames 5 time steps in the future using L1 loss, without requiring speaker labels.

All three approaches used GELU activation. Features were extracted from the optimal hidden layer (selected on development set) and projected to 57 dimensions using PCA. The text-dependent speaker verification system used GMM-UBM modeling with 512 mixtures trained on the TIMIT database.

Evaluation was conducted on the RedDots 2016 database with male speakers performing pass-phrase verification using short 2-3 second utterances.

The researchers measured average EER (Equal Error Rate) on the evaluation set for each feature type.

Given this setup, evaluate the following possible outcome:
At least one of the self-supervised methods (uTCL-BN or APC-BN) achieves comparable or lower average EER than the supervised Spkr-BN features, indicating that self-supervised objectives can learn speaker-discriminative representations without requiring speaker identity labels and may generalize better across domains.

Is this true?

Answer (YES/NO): YES